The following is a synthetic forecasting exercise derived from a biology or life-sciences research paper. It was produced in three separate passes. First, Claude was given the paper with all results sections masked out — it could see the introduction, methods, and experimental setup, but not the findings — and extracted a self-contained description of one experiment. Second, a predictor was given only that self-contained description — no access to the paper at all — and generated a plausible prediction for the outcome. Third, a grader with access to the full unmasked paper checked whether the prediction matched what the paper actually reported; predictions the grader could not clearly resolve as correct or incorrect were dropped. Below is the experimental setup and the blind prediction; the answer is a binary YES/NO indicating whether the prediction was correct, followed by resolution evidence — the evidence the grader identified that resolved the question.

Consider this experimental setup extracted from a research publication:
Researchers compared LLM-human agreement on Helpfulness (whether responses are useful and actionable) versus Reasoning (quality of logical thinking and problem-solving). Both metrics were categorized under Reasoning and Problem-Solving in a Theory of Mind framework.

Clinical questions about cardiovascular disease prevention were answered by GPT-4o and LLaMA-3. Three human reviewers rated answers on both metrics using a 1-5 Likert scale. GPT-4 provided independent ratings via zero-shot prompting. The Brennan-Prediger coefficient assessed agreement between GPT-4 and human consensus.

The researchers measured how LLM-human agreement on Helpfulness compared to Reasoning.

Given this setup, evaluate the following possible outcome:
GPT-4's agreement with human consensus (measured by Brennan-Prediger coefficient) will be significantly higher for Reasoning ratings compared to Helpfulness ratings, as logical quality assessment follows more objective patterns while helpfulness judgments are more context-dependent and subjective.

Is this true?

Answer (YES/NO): NO